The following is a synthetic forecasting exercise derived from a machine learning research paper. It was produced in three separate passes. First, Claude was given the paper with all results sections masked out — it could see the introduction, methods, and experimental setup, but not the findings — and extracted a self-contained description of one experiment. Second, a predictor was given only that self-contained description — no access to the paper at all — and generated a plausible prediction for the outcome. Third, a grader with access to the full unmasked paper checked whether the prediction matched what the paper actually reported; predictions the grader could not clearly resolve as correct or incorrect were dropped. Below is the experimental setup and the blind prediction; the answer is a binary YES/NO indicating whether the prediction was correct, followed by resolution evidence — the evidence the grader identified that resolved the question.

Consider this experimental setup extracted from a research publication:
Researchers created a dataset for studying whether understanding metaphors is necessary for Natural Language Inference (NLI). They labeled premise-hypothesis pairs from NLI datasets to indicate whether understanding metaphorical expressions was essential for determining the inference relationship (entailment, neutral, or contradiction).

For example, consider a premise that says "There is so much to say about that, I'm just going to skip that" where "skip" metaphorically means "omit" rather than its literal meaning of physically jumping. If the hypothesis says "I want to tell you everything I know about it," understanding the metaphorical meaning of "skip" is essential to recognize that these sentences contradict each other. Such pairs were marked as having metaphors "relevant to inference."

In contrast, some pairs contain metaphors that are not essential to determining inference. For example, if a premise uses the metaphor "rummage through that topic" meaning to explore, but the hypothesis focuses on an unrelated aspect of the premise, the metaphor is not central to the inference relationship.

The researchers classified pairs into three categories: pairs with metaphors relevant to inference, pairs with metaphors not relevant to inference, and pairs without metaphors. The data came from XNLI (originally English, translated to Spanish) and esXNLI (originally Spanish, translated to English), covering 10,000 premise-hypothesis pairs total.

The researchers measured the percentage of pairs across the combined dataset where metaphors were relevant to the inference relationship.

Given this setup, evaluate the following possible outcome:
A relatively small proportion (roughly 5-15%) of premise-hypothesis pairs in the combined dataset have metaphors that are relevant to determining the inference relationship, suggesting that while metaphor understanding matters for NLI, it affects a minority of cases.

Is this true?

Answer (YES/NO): YES